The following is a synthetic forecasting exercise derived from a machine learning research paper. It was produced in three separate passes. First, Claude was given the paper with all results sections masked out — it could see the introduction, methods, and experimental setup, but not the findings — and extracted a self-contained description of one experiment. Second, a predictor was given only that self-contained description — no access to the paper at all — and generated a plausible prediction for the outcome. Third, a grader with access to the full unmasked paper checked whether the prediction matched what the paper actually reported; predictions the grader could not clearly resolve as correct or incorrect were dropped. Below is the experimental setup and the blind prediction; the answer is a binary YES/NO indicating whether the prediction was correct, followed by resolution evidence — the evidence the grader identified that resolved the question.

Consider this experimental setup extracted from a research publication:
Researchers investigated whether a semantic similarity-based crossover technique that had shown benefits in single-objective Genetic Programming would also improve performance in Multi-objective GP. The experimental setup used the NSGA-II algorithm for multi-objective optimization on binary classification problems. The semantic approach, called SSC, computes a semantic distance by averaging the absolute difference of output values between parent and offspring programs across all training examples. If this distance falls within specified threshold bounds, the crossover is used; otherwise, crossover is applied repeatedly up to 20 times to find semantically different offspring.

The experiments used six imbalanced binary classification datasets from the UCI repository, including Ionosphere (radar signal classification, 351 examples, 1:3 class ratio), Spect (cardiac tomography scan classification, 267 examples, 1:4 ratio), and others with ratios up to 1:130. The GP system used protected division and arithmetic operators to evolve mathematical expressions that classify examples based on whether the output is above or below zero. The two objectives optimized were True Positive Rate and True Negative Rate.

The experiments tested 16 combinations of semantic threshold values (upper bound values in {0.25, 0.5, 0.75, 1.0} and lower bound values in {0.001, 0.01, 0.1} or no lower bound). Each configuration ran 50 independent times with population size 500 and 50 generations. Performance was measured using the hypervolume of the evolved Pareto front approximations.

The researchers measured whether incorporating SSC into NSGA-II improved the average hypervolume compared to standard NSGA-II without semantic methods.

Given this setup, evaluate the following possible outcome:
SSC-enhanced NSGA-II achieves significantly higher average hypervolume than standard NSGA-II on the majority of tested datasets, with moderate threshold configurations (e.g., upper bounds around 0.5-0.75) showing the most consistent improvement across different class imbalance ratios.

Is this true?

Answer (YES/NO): NO